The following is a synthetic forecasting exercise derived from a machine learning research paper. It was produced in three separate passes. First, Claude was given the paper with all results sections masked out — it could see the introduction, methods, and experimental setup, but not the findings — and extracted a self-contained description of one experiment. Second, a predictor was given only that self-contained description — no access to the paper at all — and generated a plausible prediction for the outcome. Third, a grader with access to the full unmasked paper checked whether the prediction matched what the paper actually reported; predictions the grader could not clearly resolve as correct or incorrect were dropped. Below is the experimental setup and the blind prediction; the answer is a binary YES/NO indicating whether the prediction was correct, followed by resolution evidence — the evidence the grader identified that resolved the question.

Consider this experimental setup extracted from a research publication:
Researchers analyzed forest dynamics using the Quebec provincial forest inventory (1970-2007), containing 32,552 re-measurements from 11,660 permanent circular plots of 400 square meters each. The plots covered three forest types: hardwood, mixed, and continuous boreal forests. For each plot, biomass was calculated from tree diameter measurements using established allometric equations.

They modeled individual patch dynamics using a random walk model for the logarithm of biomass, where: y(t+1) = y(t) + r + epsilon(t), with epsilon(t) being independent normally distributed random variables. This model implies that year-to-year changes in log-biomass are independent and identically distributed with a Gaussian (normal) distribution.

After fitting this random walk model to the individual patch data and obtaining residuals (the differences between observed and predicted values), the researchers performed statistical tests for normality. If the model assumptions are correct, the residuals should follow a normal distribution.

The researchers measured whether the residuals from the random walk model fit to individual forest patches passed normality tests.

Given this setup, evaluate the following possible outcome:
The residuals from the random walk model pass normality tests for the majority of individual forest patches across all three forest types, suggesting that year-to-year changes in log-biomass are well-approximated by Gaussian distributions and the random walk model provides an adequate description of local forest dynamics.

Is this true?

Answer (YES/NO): NO